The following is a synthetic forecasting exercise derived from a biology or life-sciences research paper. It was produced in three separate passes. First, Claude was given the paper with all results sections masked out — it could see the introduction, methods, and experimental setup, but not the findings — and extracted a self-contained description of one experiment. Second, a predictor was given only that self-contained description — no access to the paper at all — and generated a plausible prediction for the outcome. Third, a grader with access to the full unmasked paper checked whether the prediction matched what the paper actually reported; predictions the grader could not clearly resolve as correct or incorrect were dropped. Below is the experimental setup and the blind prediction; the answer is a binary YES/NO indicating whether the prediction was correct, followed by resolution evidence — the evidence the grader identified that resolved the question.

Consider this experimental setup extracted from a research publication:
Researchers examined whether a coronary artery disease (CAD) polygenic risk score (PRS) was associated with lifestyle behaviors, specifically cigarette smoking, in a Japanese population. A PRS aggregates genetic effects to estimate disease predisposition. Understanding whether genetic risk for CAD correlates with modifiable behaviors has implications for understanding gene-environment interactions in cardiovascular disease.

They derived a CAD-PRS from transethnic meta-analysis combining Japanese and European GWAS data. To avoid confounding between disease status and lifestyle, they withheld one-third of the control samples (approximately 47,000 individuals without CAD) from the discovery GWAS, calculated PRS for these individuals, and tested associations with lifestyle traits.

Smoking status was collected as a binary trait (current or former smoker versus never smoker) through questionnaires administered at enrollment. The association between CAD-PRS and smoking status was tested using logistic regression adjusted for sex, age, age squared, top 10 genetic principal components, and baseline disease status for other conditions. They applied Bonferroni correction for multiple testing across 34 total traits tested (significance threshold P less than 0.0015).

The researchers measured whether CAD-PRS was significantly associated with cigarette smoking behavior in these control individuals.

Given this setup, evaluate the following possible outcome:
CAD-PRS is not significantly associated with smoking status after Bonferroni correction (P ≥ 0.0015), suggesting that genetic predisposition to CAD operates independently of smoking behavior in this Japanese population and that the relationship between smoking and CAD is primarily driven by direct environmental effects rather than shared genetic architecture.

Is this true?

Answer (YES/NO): NO